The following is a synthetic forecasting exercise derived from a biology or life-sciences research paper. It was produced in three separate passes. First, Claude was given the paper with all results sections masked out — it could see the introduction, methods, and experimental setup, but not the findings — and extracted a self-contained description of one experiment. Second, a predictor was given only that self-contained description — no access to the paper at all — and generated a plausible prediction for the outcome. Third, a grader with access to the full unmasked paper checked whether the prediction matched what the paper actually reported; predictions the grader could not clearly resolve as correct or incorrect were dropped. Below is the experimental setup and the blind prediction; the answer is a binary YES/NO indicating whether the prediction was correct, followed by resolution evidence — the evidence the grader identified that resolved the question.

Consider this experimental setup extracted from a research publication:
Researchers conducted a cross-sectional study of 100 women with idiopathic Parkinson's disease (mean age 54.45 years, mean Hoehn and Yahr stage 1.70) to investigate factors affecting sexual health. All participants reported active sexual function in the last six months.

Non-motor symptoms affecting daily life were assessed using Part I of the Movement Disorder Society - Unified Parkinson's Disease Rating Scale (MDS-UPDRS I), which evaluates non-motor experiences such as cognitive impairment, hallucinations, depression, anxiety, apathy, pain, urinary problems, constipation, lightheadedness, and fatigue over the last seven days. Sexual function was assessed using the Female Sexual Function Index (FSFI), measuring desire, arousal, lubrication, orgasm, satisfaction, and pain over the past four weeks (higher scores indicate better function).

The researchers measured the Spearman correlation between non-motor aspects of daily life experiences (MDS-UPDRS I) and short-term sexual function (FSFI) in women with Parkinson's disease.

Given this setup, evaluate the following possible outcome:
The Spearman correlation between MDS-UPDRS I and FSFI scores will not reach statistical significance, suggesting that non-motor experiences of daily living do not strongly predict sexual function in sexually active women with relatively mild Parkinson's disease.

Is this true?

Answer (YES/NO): YES